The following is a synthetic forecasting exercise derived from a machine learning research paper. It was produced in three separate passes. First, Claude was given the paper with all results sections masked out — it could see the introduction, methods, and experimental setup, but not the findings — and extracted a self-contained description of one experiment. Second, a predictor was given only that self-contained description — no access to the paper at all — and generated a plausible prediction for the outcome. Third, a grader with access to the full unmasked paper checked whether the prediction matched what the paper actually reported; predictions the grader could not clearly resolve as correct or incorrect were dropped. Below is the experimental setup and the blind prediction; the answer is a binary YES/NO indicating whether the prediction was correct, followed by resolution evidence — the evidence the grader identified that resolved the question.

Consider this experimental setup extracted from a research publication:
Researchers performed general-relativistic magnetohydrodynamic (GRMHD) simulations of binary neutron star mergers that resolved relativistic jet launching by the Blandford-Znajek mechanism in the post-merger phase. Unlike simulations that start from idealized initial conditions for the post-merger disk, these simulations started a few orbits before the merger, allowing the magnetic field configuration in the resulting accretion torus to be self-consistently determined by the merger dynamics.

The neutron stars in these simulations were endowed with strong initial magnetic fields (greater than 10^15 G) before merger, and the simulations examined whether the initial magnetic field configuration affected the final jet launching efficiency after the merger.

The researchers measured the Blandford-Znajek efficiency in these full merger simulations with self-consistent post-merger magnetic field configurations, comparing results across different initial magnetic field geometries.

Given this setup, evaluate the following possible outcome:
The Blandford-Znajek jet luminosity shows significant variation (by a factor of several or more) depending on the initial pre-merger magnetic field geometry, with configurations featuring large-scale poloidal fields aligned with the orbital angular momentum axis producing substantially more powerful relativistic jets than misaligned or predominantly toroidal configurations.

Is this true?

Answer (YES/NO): NO